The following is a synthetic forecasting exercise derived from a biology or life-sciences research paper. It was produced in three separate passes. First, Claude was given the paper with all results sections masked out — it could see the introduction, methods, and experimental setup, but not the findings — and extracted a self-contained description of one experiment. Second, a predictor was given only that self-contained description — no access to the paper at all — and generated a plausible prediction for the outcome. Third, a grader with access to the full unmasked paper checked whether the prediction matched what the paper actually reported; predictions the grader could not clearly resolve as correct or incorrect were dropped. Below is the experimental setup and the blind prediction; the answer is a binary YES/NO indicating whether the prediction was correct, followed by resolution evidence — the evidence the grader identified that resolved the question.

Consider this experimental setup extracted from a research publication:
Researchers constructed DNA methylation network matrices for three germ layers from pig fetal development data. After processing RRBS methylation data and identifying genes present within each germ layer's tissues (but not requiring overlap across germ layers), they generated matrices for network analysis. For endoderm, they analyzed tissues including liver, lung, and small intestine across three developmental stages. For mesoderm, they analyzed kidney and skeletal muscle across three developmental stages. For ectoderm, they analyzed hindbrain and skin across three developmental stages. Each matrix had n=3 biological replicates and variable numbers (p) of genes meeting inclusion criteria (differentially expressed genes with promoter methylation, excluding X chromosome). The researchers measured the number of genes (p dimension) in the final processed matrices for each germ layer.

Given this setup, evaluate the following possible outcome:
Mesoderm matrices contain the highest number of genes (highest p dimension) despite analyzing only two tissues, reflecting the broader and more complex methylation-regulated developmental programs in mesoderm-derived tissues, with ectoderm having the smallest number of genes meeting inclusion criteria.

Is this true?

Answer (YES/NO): NO